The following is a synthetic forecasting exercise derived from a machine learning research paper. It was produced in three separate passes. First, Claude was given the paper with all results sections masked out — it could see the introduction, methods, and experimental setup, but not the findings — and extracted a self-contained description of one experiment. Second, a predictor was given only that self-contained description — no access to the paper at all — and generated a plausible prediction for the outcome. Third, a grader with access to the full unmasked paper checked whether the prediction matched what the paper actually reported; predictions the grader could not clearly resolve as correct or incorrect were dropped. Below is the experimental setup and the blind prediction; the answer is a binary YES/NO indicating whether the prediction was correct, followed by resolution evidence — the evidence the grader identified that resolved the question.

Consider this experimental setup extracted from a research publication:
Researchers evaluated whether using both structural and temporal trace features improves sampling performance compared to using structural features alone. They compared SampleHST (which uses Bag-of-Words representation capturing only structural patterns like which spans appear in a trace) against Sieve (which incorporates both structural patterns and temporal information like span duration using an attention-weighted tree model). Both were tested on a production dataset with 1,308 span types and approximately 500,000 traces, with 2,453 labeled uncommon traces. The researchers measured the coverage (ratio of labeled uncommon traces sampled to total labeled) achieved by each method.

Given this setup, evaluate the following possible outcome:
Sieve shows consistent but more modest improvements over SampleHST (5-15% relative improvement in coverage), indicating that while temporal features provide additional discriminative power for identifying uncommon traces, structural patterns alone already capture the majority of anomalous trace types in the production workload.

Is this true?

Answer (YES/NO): NO